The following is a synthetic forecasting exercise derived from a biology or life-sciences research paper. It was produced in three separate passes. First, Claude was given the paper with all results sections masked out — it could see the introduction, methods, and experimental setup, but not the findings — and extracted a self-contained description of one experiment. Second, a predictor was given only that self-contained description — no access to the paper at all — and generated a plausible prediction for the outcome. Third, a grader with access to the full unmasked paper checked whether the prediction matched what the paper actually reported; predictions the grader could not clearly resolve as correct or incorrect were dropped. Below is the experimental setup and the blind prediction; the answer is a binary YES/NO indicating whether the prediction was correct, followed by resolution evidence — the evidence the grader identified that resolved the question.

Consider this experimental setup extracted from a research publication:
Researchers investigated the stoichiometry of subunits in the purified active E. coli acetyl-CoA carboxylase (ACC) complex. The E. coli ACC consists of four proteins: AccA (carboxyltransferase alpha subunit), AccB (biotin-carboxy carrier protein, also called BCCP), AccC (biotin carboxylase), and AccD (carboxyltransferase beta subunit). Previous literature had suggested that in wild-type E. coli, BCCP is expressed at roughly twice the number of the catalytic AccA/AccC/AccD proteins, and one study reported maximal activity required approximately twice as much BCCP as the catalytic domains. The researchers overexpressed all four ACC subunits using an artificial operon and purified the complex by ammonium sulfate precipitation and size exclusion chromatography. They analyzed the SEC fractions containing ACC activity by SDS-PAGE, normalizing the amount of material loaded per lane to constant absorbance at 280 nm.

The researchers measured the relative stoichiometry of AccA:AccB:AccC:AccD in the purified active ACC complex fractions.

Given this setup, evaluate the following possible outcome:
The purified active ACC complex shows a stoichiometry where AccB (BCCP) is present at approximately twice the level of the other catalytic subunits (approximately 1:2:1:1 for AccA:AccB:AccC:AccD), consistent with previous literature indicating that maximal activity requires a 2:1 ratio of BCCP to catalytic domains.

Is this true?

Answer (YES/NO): NO